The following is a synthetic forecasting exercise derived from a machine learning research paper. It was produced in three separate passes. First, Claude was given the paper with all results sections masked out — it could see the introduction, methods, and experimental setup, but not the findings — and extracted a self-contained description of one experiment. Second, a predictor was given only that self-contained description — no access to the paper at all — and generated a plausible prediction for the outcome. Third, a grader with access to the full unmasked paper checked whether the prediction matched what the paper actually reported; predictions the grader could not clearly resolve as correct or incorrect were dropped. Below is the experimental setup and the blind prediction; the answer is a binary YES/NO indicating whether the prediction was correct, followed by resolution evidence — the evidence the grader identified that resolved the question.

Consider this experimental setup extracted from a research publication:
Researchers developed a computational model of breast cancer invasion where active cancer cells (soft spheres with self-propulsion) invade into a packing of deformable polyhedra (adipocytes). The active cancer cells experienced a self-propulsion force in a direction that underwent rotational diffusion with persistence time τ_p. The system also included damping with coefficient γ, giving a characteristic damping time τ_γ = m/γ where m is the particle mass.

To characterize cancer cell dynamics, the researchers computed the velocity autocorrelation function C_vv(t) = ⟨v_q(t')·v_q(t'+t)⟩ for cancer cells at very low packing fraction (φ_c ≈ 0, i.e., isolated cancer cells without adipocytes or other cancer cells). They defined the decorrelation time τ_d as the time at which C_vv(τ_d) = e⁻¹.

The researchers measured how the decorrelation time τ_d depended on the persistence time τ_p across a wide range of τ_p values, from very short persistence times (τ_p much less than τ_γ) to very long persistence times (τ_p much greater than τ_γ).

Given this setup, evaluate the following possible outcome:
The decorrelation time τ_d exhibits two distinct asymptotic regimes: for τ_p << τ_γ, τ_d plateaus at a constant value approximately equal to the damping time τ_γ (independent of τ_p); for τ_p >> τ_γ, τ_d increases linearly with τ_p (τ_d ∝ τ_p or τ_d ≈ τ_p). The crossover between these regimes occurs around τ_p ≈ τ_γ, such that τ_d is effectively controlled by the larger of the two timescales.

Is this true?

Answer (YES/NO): YES